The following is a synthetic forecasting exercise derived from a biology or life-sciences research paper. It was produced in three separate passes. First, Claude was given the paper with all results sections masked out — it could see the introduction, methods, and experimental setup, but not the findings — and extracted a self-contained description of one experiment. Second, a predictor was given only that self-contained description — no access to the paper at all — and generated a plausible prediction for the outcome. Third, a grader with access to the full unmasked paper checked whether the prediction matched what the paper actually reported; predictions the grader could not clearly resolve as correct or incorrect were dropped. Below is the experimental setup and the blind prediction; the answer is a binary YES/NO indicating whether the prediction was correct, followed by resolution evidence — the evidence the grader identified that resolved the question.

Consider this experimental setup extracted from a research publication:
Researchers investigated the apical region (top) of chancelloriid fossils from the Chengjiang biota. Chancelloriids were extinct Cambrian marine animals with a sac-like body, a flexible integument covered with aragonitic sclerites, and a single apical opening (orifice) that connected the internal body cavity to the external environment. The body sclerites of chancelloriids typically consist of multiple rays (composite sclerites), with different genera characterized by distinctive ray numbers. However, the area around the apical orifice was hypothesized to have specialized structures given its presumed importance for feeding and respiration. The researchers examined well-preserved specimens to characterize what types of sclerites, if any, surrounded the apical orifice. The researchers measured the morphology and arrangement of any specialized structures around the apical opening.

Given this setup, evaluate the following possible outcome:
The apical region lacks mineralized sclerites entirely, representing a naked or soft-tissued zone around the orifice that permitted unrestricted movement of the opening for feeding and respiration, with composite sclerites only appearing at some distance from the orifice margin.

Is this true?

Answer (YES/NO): NO